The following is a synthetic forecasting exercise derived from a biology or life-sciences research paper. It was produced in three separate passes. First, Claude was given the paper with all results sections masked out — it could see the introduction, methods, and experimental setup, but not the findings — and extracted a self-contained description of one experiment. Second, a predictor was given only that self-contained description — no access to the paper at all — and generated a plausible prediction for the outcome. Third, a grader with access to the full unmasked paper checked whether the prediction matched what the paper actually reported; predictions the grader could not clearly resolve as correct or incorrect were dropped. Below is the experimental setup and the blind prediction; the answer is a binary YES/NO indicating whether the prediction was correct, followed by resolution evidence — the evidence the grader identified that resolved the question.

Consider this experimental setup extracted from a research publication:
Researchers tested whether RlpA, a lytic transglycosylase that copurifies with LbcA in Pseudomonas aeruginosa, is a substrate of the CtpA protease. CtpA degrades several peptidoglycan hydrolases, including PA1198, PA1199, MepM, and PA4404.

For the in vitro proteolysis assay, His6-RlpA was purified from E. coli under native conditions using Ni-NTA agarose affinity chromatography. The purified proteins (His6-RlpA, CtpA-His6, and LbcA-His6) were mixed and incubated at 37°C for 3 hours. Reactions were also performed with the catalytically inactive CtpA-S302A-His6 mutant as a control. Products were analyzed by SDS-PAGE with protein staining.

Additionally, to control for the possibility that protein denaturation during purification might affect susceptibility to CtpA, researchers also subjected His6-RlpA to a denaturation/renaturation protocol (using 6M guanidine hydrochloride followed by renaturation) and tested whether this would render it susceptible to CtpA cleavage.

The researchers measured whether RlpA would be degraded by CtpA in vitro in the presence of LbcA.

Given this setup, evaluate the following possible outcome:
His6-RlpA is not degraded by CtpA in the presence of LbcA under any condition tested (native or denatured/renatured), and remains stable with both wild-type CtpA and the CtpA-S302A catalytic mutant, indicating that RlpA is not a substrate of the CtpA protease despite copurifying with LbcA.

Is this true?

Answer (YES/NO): YES